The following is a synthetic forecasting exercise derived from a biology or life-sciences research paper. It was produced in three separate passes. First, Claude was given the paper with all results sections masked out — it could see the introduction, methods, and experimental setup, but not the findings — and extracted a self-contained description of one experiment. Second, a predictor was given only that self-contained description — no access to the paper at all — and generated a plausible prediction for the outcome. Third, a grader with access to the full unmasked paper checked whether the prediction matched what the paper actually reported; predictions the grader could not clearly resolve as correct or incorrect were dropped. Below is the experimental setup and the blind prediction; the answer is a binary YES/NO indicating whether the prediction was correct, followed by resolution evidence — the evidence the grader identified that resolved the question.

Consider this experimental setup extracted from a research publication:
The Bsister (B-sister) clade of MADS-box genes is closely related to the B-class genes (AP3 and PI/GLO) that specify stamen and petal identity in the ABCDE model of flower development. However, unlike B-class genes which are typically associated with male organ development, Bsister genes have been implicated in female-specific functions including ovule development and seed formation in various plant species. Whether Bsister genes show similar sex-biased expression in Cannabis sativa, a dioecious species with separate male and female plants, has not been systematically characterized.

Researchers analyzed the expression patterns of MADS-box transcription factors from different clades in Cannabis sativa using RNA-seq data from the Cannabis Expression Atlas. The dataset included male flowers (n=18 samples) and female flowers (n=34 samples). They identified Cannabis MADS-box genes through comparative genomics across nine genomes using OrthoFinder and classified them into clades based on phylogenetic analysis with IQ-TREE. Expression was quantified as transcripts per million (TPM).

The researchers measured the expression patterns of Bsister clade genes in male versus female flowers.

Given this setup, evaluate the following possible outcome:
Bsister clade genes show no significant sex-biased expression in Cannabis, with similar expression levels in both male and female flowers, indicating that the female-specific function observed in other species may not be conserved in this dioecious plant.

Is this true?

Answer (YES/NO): NO